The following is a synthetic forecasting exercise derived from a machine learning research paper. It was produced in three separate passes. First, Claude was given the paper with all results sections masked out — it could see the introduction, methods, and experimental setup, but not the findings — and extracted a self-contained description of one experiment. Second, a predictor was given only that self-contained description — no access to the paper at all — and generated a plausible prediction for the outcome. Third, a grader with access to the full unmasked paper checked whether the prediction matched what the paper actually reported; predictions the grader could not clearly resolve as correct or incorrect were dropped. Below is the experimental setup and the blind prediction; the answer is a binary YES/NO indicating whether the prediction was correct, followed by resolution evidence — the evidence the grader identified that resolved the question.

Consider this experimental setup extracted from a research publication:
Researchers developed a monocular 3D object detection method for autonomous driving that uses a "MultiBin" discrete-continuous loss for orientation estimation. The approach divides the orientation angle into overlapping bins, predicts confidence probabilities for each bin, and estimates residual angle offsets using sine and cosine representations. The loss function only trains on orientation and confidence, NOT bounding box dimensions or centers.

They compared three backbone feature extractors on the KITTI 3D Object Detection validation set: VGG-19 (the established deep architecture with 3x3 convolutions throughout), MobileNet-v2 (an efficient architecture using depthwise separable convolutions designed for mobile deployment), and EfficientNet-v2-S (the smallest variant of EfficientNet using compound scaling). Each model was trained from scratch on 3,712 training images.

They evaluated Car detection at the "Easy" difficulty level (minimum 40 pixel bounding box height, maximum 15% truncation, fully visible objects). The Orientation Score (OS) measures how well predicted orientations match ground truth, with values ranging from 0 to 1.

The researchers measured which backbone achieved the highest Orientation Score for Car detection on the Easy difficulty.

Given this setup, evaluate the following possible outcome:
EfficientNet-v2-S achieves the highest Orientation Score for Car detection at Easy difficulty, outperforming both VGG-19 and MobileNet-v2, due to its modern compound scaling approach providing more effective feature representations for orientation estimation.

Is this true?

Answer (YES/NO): NO